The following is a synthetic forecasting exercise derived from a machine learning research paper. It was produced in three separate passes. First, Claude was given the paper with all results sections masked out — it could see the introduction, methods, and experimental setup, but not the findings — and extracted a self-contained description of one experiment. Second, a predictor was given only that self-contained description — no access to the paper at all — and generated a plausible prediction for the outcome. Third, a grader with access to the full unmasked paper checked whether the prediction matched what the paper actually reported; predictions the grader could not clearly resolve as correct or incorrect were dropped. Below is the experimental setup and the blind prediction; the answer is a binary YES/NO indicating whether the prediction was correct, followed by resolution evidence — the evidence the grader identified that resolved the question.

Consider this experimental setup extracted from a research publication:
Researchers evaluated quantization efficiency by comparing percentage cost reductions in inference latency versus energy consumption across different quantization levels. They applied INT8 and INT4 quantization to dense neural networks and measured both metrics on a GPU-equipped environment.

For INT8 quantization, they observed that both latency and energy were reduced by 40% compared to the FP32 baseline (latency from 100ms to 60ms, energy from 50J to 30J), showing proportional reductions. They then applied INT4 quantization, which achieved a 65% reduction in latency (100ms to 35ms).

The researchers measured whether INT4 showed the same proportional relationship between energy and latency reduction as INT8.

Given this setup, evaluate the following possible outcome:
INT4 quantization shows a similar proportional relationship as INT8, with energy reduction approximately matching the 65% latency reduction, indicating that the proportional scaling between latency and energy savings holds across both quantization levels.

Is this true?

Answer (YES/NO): NO